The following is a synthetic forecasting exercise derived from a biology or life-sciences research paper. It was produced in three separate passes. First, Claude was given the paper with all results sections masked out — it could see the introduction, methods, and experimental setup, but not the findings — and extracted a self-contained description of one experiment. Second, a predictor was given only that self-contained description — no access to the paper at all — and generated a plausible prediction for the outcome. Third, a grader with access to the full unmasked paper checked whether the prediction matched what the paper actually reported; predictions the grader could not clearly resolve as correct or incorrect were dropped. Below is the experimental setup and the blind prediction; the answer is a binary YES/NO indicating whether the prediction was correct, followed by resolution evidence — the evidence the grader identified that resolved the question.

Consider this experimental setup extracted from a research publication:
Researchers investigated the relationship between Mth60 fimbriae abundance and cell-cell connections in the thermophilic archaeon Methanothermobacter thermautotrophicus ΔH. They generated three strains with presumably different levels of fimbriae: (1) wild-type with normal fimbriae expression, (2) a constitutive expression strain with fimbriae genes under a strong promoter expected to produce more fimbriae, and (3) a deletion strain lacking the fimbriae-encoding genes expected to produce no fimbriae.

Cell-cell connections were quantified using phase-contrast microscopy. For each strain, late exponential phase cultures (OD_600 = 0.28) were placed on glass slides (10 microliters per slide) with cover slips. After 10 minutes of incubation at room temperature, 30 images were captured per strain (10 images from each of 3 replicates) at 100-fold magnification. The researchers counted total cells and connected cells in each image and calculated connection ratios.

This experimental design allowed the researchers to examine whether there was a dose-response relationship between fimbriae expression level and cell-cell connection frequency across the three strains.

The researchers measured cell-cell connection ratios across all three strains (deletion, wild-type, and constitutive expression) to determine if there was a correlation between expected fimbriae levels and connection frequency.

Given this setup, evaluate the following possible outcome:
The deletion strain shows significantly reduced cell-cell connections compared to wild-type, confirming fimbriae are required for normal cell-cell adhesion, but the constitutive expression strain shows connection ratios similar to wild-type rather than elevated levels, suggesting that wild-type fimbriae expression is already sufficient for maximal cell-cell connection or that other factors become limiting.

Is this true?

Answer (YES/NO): NO